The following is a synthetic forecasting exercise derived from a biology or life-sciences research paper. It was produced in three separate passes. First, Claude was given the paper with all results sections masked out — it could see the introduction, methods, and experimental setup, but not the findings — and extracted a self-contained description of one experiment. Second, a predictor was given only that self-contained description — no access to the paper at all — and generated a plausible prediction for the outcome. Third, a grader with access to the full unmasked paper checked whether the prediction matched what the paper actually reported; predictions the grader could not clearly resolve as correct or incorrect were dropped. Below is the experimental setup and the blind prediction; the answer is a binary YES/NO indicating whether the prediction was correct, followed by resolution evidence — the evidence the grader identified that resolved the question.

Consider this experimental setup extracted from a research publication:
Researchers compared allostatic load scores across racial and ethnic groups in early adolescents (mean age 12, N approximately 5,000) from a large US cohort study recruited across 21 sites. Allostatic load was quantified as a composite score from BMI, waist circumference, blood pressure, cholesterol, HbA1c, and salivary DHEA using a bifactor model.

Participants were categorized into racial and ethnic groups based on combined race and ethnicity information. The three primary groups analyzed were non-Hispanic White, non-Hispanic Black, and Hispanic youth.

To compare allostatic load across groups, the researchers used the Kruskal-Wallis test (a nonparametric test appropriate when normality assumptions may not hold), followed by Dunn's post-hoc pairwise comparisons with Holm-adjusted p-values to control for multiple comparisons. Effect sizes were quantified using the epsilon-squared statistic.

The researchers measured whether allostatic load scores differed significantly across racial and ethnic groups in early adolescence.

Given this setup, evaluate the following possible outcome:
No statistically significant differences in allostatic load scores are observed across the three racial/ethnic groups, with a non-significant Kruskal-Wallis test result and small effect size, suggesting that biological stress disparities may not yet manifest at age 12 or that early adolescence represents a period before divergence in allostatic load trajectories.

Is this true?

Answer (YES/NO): NO